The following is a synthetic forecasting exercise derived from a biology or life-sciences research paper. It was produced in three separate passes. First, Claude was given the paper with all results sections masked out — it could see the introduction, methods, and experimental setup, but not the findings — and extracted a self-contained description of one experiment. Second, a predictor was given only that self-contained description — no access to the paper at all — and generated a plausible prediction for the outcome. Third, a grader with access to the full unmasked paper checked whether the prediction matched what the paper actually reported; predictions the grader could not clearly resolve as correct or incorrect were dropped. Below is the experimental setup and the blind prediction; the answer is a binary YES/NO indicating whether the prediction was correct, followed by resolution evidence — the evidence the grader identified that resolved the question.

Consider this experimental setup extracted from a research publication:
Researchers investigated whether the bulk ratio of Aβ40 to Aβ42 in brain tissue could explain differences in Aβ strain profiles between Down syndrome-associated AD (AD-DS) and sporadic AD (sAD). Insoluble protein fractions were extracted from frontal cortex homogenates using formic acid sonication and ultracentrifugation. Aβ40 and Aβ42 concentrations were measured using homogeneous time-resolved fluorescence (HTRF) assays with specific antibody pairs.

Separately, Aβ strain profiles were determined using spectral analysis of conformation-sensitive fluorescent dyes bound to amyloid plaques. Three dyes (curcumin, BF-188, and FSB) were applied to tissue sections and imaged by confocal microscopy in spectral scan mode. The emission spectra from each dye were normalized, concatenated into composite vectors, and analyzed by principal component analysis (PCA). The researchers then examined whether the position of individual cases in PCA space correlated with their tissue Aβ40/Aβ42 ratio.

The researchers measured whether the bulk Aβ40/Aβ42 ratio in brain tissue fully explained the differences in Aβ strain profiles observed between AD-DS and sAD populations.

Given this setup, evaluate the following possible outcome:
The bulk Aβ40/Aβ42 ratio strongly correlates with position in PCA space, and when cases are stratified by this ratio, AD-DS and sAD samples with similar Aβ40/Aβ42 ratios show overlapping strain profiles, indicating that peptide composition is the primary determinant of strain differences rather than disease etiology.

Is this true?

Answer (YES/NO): NO